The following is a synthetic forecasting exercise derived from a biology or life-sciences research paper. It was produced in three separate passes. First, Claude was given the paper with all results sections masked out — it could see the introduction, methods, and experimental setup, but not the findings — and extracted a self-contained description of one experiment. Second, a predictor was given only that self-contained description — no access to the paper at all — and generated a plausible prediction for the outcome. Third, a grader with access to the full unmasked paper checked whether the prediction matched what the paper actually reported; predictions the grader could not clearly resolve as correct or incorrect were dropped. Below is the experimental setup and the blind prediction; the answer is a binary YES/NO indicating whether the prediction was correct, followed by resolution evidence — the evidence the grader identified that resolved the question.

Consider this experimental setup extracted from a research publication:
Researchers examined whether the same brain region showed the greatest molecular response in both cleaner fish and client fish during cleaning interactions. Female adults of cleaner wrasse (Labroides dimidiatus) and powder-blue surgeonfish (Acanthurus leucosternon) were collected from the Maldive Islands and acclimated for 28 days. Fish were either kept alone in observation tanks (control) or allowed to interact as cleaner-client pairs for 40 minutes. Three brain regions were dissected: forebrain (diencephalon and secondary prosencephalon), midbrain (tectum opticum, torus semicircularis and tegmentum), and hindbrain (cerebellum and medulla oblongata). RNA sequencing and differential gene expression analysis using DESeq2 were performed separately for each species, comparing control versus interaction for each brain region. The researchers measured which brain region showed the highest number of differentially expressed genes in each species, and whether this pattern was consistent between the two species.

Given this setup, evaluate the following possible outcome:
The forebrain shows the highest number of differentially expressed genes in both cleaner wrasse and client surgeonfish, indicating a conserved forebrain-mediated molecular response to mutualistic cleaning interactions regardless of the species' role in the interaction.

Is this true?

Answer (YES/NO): NO